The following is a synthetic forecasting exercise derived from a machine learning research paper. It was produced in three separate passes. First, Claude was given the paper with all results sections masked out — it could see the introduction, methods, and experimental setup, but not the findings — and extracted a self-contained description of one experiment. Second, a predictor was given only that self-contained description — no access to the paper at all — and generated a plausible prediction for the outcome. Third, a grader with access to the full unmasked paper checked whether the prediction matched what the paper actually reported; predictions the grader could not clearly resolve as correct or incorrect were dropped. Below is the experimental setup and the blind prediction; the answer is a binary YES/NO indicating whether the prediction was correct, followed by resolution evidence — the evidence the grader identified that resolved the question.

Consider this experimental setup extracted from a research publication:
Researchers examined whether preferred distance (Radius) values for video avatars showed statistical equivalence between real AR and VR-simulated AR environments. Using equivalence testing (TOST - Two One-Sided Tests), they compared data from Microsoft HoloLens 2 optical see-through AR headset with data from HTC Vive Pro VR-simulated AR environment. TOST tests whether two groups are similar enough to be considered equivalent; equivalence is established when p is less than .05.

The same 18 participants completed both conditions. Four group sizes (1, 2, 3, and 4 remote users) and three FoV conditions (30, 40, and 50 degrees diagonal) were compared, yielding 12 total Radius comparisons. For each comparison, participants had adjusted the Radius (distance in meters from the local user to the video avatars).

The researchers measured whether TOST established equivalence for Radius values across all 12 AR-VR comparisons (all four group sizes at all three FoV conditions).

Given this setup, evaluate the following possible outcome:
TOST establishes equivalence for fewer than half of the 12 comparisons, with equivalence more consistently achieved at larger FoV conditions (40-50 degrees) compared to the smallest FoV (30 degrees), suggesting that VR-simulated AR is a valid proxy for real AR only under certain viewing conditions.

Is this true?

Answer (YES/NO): NO